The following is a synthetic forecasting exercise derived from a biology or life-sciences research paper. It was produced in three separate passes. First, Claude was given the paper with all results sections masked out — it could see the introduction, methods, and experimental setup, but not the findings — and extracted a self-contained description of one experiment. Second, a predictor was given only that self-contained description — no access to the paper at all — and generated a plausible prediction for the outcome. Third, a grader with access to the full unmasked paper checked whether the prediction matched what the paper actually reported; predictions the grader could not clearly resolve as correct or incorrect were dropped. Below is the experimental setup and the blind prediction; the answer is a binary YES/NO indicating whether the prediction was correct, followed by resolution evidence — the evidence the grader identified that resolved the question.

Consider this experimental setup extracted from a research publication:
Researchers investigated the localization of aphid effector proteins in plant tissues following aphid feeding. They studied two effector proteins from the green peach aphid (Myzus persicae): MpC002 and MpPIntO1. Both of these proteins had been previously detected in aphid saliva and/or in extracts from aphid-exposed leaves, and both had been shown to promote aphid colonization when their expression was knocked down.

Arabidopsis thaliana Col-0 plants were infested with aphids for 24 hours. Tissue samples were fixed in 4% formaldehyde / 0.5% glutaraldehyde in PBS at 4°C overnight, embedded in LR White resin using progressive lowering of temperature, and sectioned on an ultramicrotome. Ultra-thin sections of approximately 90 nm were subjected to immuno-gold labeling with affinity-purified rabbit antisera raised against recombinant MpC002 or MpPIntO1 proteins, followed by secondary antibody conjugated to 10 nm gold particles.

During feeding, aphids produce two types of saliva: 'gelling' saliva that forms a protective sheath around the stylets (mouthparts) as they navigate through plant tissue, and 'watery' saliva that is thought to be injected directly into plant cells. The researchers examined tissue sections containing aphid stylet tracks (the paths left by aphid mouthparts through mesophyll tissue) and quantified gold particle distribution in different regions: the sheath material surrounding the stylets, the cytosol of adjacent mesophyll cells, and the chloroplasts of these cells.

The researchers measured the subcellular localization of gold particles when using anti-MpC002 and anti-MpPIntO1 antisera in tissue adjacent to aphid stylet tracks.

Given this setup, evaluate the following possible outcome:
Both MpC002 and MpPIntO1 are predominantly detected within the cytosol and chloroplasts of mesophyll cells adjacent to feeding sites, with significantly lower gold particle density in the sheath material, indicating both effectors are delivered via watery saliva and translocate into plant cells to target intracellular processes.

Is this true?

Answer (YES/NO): NO